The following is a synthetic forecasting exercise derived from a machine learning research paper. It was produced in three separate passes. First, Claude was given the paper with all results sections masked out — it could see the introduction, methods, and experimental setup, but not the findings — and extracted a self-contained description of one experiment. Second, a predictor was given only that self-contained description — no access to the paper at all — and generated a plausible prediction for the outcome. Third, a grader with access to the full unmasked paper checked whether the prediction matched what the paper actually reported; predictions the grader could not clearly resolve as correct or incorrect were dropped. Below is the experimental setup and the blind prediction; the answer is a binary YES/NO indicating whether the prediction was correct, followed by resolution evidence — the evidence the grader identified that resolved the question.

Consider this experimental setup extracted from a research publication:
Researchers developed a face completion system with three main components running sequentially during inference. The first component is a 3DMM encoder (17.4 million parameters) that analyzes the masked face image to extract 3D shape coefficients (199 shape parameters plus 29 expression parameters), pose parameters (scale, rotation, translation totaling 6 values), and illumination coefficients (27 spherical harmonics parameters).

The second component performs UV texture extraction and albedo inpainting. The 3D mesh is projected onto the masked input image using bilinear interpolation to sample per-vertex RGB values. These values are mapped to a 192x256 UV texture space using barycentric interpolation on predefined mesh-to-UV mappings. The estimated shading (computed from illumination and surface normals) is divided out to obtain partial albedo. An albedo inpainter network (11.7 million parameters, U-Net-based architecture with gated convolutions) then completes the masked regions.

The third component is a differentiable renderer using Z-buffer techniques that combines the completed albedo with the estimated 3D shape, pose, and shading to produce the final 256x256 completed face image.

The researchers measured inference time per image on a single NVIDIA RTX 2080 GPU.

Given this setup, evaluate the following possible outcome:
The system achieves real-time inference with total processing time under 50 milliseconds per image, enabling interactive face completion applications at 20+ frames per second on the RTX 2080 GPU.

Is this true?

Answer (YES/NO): NO